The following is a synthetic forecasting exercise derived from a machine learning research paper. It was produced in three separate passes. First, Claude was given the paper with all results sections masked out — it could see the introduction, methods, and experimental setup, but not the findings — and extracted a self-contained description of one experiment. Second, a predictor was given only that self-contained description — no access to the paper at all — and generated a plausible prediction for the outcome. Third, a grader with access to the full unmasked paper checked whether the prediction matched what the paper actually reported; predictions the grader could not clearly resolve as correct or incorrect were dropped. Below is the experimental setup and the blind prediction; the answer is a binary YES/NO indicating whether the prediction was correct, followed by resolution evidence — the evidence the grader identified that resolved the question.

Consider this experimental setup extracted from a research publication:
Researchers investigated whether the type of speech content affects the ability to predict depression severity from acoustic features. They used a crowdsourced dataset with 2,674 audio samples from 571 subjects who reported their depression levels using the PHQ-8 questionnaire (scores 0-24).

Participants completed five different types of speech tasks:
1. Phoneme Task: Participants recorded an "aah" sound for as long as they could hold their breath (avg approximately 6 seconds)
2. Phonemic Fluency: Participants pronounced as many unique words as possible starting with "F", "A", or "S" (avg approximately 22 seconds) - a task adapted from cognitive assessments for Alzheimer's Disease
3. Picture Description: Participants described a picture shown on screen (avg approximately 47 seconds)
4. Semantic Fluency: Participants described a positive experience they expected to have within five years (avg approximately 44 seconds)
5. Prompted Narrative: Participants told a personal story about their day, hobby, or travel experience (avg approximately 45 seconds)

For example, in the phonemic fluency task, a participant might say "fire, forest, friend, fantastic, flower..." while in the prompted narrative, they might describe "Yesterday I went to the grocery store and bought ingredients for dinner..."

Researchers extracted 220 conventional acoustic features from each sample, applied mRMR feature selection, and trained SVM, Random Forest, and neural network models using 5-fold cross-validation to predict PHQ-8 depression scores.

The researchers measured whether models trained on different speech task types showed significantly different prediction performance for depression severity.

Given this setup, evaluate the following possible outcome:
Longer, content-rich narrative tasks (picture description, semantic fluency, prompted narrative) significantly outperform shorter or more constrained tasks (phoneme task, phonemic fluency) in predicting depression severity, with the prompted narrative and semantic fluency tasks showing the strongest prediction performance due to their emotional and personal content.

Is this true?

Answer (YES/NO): NO